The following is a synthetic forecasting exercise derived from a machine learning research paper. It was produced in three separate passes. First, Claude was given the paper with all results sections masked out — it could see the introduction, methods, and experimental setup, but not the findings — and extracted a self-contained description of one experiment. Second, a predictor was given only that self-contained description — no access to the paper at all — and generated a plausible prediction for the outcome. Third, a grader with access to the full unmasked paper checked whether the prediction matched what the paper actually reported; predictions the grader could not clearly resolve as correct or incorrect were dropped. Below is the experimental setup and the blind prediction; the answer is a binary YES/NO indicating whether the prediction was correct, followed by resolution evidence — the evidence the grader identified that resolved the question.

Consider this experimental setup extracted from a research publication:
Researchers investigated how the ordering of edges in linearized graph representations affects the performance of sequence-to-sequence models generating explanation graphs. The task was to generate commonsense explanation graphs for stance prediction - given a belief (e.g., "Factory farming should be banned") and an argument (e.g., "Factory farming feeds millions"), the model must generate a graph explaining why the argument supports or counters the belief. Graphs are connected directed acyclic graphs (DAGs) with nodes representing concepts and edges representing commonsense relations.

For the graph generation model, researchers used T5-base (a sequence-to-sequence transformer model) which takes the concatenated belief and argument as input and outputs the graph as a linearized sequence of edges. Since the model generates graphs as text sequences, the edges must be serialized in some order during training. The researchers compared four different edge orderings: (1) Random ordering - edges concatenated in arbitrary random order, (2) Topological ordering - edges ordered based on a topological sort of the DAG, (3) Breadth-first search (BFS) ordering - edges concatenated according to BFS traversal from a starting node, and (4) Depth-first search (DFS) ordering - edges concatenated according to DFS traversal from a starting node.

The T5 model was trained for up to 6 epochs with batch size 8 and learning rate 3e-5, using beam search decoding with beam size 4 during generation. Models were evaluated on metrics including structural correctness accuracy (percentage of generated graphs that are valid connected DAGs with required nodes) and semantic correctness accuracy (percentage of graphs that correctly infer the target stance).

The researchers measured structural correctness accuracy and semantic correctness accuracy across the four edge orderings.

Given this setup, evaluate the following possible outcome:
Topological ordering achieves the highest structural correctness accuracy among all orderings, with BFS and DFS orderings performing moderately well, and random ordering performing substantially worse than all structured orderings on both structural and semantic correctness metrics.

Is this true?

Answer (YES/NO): NO